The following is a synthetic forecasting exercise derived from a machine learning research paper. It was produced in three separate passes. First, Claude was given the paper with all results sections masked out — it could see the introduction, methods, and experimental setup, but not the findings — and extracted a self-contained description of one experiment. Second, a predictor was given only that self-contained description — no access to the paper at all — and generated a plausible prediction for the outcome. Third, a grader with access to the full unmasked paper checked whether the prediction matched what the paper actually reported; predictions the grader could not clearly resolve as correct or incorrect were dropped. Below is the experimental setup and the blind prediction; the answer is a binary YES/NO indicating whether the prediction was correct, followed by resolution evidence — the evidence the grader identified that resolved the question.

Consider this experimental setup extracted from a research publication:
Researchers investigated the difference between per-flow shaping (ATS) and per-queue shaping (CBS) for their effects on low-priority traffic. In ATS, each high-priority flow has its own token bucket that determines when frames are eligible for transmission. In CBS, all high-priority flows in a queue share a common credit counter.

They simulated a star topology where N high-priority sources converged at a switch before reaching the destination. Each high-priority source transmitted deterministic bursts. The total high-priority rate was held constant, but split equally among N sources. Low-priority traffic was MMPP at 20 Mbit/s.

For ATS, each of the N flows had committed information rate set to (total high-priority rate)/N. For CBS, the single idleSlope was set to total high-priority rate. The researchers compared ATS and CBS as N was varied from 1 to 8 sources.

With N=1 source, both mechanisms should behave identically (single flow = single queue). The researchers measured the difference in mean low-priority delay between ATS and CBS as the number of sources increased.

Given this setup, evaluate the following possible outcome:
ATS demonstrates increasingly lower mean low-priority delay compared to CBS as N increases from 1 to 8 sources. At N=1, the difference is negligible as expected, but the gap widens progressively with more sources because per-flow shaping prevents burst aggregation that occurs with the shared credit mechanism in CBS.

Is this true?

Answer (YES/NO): NO